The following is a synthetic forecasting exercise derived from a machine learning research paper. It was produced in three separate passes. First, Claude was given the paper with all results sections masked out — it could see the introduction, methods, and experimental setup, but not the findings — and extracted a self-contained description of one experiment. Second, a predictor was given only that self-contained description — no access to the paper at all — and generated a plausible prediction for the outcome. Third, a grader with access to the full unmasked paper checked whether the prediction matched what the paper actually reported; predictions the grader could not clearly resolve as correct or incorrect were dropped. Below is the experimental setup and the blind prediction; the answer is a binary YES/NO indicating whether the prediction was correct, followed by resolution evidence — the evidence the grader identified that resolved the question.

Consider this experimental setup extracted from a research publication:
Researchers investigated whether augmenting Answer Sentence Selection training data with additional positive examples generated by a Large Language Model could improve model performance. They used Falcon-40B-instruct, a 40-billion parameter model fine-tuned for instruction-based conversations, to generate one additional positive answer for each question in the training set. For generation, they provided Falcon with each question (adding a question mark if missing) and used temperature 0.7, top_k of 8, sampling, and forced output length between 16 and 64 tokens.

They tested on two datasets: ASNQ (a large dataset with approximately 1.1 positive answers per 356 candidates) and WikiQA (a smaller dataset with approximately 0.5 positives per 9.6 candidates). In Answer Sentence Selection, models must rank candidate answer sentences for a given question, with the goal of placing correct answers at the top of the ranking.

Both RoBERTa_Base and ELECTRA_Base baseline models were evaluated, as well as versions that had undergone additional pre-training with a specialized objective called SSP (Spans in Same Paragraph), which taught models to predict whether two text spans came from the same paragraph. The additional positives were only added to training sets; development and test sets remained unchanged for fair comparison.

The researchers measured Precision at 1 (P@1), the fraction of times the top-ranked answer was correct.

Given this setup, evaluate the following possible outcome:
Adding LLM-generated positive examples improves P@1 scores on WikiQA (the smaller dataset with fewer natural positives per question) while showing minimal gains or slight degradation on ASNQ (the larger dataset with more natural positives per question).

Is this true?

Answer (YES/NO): NO